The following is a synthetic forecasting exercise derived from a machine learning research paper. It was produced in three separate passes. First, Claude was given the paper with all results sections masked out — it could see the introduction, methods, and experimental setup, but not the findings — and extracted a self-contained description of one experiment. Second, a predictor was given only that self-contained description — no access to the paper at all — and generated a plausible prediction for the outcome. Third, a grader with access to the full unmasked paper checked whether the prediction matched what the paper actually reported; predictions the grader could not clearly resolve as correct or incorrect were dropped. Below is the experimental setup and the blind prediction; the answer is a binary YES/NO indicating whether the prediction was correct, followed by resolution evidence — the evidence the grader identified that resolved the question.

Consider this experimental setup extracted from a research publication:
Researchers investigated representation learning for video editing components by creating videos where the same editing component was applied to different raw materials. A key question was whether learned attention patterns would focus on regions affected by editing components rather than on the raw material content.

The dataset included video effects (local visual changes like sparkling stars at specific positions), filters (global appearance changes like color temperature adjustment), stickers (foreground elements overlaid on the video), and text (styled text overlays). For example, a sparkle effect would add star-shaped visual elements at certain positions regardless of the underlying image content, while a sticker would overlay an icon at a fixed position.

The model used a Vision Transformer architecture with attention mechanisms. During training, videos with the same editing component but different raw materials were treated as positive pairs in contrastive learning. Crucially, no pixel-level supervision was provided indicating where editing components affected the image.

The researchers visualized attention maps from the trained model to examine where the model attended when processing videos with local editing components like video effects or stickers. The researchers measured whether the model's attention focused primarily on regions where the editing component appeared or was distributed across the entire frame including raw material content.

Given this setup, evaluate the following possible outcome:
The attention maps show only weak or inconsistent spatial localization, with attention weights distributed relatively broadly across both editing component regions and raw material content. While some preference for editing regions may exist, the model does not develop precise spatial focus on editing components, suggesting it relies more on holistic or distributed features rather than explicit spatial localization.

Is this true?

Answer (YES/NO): NO